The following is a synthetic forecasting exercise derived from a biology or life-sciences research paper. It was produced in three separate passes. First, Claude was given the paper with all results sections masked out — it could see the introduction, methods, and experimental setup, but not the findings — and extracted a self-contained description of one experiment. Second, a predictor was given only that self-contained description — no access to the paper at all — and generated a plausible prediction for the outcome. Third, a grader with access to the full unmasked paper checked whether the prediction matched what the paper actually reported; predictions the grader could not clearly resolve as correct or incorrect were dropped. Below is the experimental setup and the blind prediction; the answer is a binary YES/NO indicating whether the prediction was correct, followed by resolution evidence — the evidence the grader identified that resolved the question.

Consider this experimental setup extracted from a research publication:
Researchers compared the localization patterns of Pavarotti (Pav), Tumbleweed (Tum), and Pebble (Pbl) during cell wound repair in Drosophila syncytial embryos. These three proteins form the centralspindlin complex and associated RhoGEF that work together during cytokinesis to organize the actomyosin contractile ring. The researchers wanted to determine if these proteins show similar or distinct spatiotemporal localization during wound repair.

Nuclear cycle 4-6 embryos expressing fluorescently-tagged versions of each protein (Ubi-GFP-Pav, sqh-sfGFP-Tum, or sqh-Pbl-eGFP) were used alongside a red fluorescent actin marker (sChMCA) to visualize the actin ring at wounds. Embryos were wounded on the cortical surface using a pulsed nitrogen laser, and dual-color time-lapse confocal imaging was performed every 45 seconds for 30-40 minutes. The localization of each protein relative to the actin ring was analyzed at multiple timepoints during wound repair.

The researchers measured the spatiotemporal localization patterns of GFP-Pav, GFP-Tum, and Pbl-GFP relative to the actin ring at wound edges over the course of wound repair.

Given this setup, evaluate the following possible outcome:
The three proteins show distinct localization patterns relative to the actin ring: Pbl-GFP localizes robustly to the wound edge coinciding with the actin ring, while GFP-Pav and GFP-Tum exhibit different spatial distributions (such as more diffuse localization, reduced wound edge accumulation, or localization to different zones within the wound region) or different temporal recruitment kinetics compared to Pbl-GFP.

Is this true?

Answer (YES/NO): NO